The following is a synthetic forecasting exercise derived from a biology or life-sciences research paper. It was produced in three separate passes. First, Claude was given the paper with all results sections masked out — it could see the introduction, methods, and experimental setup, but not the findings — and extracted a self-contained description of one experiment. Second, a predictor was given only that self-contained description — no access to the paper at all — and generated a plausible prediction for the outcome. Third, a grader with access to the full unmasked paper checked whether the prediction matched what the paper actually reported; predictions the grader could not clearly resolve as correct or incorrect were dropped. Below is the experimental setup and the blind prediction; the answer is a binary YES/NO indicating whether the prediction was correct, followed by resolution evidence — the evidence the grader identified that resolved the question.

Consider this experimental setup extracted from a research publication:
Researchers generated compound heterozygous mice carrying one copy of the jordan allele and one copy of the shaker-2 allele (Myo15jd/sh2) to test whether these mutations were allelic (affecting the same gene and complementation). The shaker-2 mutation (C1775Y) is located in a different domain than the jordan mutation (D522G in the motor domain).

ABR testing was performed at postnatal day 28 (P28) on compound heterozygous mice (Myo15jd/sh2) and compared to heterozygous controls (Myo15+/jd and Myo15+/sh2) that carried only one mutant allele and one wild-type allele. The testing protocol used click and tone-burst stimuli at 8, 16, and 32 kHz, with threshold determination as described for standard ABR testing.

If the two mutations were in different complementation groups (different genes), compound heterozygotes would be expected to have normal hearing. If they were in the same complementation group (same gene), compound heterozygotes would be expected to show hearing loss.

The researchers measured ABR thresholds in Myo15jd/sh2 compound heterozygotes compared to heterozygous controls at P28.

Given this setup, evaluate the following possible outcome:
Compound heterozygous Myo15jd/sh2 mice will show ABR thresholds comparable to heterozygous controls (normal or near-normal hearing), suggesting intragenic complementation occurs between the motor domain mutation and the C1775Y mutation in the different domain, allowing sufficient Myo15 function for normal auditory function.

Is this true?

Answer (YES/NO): NO